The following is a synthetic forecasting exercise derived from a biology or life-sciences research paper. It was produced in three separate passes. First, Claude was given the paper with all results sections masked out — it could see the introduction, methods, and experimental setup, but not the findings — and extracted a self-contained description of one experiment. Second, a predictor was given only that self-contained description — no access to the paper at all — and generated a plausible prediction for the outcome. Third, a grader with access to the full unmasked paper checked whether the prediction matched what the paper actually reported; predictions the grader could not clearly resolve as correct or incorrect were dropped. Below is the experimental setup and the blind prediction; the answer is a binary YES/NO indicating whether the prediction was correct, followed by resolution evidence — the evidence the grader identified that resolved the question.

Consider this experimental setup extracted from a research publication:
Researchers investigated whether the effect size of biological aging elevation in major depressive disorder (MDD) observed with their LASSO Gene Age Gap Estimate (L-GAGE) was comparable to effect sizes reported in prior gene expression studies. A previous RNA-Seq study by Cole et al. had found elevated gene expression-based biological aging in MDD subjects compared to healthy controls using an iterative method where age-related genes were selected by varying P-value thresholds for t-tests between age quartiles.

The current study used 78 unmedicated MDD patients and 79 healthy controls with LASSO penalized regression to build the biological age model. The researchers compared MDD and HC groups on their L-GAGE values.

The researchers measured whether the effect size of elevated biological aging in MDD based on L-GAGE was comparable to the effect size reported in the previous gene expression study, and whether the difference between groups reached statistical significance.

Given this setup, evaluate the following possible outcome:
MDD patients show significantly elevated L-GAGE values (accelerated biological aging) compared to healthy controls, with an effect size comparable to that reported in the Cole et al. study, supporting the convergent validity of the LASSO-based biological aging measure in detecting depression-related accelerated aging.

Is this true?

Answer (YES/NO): NO